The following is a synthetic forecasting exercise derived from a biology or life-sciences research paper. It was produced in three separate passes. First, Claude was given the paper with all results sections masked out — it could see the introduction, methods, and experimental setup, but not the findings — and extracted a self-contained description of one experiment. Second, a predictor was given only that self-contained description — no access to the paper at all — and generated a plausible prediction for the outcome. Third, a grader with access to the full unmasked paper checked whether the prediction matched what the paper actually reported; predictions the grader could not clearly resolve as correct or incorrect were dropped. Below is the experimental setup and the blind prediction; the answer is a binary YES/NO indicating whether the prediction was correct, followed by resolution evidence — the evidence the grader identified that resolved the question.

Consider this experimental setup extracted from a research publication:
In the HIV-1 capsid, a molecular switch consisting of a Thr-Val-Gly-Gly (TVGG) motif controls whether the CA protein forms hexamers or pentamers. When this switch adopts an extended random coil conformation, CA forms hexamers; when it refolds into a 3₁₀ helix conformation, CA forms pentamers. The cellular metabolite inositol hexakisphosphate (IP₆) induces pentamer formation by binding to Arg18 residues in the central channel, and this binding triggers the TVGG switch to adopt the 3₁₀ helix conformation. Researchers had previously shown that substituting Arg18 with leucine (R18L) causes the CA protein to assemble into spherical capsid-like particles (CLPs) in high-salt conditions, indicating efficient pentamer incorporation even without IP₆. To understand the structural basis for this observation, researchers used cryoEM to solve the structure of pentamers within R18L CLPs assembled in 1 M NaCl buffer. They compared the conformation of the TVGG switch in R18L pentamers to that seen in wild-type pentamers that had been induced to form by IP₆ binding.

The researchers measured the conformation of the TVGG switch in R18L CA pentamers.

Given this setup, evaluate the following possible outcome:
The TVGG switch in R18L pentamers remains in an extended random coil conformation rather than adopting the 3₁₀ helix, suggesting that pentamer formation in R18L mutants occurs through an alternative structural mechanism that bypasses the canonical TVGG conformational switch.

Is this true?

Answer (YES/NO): YES